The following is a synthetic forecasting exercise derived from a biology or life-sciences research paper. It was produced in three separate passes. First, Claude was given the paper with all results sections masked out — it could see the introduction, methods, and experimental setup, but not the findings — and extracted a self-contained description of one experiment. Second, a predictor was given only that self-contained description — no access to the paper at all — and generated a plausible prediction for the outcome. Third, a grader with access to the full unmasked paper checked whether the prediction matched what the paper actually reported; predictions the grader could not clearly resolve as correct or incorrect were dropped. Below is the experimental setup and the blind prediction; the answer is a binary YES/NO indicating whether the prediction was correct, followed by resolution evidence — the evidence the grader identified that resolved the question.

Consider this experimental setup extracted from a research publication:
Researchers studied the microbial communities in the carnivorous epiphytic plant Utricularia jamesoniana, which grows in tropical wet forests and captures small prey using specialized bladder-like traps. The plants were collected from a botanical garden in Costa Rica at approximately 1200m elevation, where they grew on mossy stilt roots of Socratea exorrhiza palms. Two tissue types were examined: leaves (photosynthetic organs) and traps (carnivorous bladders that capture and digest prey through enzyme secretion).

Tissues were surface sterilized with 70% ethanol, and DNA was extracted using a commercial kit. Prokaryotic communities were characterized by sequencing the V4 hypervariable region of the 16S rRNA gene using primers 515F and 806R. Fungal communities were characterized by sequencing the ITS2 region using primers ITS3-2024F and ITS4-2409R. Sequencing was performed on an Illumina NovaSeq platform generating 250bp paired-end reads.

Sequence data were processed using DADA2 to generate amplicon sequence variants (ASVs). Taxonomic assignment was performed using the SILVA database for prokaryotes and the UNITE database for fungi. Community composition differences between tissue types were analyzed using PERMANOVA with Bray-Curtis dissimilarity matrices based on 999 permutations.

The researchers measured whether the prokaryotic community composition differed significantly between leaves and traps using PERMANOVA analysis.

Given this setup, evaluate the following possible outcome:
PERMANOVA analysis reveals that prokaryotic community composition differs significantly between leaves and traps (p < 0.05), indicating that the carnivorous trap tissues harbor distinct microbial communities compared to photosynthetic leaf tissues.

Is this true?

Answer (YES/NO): NO